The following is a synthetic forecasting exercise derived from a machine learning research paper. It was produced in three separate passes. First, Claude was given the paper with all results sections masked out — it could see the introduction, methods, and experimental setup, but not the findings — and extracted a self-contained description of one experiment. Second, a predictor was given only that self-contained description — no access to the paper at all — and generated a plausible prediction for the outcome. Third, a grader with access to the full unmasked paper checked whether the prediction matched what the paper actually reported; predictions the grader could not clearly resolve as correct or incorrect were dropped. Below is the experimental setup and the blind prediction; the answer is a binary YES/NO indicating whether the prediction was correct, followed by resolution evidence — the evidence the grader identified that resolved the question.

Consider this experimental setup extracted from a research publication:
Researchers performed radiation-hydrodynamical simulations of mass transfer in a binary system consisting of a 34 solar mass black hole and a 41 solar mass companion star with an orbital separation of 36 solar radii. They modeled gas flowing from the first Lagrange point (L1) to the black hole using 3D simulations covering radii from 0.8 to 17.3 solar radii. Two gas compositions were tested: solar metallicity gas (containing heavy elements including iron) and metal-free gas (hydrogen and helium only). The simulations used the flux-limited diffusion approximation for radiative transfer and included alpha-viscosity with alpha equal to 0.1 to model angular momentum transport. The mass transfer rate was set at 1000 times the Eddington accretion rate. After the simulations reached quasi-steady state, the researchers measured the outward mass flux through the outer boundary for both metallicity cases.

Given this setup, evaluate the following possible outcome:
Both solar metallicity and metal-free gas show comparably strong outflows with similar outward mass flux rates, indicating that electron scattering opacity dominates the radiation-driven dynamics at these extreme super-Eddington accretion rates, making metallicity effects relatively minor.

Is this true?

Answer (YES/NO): NO